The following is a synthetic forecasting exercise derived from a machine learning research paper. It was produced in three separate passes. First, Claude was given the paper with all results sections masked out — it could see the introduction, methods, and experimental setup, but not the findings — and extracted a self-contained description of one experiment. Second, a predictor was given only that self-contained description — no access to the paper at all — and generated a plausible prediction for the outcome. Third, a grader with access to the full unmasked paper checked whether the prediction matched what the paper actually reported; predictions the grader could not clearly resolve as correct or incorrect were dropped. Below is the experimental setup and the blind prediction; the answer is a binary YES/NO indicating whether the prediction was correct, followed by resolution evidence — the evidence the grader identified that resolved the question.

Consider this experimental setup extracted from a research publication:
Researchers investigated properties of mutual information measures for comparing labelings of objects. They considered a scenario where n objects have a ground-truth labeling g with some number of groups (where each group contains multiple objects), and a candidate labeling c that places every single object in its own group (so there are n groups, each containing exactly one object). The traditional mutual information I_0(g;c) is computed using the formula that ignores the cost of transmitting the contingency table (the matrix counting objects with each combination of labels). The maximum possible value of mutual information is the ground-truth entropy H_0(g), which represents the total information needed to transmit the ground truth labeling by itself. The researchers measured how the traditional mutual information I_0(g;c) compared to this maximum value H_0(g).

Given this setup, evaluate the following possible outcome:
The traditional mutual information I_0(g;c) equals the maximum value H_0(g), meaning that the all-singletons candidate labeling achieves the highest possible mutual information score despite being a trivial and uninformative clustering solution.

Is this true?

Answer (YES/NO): YES